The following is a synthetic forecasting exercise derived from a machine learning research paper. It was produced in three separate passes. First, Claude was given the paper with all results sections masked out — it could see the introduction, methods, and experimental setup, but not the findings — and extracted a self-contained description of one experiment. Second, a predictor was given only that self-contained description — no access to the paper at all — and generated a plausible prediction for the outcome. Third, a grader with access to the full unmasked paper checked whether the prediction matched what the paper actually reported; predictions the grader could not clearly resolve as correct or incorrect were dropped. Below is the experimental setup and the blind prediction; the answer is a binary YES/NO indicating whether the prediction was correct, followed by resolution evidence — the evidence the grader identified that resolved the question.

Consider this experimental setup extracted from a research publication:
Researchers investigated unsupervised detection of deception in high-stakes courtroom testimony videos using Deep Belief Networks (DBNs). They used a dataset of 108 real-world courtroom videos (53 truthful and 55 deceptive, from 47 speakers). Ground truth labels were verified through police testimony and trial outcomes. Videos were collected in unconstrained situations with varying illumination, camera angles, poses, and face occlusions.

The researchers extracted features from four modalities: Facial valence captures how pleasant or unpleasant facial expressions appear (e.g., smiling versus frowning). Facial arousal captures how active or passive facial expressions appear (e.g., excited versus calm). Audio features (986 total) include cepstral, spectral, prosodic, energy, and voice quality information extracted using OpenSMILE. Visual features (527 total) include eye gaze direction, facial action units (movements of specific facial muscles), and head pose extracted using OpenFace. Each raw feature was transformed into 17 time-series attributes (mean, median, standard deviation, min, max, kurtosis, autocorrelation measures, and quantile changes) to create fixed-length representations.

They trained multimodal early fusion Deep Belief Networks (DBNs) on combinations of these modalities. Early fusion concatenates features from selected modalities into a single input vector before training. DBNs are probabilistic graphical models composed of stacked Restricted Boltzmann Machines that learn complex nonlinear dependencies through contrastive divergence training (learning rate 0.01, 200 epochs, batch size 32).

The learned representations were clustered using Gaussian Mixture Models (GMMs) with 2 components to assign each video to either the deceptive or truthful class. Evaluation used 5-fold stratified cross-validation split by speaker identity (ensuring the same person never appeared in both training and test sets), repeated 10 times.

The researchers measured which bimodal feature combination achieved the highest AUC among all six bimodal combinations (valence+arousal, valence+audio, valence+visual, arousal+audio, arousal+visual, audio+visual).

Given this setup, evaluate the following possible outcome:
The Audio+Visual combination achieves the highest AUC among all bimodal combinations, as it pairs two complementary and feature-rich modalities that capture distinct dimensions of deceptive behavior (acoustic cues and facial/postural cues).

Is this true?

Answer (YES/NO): NO